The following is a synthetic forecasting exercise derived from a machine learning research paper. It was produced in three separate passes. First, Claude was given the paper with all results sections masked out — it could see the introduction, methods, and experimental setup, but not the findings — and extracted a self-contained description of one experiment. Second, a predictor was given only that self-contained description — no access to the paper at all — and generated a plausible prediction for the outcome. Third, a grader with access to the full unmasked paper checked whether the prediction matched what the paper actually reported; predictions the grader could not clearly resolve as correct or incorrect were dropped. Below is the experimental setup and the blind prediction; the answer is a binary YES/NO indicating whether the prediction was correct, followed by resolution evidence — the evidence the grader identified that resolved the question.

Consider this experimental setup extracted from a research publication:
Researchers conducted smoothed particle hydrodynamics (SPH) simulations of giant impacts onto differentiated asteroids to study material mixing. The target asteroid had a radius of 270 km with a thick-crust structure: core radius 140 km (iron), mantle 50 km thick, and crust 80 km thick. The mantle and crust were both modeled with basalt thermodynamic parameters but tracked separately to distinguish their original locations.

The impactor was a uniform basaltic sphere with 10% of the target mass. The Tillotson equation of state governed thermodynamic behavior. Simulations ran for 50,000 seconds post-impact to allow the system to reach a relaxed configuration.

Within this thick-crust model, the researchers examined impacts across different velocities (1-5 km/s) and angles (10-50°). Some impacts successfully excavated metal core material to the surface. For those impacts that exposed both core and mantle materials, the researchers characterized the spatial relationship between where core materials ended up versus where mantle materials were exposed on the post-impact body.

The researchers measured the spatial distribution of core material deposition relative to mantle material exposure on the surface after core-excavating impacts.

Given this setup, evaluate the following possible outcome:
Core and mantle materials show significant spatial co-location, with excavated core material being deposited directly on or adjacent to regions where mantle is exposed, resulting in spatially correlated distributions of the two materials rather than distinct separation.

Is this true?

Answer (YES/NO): NO